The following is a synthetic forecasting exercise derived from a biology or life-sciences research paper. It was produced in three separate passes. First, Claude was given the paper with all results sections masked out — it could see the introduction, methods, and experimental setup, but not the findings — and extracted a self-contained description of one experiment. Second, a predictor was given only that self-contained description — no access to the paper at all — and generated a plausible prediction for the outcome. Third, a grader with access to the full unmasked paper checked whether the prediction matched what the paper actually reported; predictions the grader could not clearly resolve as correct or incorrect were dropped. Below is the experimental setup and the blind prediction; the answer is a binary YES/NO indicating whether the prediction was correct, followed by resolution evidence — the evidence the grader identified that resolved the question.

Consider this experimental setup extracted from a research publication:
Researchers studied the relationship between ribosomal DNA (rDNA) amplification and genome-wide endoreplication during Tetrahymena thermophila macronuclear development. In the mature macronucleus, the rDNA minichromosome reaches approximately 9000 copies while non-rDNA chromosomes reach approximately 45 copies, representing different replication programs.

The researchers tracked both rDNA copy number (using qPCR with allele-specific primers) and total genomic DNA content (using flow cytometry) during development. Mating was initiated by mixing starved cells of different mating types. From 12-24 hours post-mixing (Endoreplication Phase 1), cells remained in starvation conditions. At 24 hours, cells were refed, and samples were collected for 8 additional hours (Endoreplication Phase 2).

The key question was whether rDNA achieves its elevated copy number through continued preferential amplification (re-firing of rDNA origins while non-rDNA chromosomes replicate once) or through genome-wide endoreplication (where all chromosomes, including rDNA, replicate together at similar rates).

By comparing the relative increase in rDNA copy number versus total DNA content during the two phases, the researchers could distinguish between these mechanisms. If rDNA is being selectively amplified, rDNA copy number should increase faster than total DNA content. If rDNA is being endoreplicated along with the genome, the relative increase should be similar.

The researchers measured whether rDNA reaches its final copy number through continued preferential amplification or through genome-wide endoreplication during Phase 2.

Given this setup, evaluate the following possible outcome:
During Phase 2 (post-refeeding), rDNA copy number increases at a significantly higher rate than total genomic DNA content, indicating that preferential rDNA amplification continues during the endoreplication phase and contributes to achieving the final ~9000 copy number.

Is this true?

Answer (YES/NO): NO